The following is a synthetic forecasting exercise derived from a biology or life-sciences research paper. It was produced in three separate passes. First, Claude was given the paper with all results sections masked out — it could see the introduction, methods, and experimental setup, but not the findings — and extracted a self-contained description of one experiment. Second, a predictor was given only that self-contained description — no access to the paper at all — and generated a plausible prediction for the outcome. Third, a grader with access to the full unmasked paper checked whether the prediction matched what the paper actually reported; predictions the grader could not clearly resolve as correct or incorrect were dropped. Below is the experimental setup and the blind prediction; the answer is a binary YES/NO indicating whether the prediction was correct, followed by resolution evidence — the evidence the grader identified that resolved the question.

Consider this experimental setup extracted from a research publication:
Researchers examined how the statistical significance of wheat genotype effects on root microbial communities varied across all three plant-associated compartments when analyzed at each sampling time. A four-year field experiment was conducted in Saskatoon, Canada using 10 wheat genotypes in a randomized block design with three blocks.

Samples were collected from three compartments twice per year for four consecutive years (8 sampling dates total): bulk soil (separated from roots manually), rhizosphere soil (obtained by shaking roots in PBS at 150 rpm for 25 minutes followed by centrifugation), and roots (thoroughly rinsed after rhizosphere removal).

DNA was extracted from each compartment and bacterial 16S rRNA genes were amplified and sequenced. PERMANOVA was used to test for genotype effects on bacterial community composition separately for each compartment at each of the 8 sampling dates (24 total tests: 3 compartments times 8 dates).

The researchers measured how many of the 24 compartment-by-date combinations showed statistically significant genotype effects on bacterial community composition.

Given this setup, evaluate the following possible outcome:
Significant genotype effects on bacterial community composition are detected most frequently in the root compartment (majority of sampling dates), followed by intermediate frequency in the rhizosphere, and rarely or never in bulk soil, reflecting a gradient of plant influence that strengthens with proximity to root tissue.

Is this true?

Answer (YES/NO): NO